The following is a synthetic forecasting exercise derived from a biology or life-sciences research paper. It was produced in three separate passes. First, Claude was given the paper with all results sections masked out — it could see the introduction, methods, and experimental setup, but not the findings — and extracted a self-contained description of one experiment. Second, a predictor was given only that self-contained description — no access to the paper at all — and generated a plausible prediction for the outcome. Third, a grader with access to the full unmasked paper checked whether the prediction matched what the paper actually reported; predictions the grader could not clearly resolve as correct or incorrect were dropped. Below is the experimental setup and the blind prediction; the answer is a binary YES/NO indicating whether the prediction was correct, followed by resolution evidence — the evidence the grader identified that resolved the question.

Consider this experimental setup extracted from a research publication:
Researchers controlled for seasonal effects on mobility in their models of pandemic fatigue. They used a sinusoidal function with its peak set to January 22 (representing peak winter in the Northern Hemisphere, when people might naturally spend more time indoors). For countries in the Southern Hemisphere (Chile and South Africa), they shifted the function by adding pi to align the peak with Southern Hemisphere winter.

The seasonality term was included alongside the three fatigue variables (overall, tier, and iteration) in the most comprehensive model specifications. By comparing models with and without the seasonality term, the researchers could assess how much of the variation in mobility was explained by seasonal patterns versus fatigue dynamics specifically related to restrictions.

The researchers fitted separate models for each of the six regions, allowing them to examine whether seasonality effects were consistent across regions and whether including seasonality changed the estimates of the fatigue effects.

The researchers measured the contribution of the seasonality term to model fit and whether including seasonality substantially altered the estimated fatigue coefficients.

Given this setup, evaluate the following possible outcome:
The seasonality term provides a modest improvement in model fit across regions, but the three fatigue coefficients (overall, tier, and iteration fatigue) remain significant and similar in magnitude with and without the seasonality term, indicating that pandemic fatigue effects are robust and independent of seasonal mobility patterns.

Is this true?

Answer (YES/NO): YES